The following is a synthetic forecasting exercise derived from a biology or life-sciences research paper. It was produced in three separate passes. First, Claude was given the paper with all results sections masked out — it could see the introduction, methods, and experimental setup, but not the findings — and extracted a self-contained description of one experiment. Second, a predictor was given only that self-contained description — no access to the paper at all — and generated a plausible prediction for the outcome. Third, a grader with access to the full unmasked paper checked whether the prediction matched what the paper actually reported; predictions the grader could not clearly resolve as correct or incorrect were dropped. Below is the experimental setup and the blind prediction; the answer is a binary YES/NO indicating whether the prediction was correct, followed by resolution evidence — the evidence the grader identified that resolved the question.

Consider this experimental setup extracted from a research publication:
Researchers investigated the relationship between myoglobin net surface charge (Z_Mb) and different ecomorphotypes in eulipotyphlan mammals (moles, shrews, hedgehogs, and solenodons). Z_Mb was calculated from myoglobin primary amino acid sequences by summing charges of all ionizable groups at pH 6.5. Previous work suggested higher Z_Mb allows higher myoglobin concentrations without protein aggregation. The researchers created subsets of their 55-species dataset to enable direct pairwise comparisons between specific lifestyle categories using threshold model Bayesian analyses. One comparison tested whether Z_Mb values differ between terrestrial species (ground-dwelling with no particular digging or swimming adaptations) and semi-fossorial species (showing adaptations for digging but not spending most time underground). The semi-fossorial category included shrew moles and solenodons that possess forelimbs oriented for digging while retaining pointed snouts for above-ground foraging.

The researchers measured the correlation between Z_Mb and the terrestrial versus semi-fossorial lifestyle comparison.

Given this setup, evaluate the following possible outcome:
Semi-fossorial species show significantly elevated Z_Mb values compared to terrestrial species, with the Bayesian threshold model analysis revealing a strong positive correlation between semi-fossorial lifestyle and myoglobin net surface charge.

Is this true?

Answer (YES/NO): NO